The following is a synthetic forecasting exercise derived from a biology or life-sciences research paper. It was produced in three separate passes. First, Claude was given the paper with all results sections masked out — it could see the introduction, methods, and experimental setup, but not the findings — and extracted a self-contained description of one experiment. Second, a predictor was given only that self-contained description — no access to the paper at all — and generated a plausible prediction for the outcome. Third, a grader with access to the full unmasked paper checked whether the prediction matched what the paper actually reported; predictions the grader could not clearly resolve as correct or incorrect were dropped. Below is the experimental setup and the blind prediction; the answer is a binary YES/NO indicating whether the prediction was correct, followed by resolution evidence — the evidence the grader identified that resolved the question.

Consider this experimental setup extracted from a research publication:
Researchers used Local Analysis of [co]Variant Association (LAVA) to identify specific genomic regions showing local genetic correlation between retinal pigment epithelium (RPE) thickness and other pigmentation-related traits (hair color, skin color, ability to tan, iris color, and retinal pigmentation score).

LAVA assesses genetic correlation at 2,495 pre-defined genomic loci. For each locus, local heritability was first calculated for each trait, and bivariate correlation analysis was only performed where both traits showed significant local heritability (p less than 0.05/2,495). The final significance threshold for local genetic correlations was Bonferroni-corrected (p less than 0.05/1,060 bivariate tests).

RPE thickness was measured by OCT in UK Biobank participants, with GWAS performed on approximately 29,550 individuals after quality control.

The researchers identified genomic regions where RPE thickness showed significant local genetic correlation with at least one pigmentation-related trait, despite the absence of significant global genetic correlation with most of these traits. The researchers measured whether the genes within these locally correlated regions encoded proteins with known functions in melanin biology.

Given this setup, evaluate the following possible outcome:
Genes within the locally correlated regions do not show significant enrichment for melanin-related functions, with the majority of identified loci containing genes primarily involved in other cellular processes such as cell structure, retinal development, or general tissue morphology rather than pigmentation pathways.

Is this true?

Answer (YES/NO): NO